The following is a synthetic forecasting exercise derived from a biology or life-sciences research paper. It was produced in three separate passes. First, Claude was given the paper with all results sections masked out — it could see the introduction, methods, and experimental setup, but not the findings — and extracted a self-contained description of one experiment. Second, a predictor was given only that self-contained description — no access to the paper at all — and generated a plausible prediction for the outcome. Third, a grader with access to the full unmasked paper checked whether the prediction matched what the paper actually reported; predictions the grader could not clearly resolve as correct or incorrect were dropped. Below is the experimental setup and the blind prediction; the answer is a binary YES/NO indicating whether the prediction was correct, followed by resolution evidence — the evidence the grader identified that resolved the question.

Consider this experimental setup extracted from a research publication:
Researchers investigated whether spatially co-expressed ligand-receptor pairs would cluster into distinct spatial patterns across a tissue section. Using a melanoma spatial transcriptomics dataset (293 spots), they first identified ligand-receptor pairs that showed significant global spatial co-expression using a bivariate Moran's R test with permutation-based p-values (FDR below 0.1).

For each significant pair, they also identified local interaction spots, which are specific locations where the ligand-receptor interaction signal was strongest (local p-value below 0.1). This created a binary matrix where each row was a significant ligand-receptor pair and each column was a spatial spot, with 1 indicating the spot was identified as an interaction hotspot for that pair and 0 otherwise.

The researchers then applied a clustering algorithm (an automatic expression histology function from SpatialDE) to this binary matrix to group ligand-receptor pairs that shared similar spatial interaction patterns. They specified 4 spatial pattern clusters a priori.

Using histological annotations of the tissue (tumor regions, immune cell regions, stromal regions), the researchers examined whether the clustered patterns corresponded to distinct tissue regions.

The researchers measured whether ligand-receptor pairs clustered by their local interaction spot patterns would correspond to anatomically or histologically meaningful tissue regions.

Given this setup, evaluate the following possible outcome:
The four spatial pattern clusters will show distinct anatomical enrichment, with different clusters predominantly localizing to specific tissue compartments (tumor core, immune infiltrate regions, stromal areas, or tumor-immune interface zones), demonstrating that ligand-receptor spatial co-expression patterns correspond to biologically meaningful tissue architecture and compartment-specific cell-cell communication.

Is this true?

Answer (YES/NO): YES